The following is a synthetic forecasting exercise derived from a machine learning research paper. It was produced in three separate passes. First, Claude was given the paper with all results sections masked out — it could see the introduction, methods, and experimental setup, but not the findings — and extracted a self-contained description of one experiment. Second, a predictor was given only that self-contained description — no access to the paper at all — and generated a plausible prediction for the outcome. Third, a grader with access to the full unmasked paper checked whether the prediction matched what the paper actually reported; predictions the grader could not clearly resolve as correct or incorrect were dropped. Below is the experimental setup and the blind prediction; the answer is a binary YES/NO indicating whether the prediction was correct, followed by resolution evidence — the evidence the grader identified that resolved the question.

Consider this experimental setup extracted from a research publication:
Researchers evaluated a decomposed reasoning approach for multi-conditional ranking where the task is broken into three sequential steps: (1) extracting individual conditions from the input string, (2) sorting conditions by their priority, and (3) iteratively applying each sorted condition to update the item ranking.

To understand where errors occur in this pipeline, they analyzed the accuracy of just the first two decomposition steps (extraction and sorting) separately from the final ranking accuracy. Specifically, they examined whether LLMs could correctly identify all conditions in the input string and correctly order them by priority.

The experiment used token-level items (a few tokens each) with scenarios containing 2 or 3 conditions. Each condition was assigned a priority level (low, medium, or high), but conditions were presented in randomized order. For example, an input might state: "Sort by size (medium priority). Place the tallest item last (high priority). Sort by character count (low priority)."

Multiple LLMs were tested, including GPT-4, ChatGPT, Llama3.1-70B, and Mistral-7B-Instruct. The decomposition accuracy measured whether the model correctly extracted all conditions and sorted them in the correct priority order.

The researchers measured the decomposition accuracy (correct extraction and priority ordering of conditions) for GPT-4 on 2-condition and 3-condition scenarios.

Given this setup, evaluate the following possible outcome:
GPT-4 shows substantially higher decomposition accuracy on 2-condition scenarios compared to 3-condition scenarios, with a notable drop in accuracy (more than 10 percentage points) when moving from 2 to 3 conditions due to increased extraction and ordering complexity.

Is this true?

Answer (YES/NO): NO